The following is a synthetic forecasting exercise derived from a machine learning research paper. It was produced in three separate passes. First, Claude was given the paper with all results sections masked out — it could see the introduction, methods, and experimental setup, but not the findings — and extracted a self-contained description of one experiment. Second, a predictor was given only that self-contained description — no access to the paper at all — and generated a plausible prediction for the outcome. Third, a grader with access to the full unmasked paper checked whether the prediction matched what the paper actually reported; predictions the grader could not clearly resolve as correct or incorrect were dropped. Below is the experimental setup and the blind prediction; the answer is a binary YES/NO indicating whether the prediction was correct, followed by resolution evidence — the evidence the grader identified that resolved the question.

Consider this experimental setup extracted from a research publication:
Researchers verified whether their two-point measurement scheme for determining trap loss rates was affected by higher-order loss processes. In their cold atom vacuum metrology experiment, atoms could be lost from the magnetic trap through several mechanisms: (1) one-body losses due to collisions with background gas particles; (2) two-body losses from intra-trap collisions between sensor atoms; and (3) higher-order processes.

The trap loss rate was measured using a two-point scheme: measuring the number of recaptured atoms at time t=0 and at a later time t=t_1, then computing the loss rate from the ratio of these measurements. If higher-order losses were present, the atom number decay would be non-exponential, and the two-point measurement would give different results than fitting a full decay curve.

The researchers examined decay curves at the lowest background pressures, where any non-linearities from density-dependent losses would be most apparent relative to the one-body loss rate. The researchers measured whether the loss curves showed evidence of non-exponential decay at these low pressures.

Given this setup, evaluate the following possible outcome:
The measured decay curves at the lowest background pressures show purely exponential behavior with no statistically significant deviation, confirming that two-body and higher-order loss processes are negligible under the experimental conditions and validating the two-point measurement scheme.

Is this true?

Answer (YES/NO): YES